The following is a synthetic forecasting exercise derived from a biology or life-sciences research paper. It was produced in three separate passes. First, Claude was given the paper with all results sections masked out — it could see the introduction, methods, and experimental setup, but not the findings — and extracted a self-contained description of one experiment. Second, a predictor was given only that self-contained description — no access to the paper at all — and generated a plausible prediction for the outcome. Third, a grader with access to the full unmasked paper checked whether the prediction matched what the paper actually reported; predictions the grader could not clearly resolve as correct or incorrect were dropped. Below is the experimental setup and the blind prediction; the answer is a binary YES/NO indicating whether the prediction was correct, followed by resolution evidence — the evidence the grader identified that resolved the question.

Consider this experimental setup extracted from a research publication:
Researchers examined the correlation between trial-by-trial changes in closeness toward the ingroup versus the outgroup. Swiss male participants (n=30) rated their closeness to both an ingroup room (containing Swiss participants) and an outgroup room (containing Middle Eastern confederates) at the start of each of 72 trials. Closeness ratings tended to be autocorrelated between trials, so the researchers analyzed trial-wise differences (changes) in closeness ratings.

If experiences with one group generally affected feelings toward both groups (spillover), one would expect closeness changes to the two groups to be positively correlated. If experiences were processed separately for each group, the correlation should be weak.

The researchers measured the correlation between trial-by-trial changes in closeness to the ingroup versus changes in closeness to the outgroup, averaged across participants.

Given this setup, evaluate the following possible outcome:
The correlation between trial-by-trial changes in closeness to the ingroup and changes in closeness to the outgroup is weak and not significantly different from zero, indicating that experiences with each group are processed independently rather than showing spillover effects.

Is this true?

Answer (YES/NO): NO